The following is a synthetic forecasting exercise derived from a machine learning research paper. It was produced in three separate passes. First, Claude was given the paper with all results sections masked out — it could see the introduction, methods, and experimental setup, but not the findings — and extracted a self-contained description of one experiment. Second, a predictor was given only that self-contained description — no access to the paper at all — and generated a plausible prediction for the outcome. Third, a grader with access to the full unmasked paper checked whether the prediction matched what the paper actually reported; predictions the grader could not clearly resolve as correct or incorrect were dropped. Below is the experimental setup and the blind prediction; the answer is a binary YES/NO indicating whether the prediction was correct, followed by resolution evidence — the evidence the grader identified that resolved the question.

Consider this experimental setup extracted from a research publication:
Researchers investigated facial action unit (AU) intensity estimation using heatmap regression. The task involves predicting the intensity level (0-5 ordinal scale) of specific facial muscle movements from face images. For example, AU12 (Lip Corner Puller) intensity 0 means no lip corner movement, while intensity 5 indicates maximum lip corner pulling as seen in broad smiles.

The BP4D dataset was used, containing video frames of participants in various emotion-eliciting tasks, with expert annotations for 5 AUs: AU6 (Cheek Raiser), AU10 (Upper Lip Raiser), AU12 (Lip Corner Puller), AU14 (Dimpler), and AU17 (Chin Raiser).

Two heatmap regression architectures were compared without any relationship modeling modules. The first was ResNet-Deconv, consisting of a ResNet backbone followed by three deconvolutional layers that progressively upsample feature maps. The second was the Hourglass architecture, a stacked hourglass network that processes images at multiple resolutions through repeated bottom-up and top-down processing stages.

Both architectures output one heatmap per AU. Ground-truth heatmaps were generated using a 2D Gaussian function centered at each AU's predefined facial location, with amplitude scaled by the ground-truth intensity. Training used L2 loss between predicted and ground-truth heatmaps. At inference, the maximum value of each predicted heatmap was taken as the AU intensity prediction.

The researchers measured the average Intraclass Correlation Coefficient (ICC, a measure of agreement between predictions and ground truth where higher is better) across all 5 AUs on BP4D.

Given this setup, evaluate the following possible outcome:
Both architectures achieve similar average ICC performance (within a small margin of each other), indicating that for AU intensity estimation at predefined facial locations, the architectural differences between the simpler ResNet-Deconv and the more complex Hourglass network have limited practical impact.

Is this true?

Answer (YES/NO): NO